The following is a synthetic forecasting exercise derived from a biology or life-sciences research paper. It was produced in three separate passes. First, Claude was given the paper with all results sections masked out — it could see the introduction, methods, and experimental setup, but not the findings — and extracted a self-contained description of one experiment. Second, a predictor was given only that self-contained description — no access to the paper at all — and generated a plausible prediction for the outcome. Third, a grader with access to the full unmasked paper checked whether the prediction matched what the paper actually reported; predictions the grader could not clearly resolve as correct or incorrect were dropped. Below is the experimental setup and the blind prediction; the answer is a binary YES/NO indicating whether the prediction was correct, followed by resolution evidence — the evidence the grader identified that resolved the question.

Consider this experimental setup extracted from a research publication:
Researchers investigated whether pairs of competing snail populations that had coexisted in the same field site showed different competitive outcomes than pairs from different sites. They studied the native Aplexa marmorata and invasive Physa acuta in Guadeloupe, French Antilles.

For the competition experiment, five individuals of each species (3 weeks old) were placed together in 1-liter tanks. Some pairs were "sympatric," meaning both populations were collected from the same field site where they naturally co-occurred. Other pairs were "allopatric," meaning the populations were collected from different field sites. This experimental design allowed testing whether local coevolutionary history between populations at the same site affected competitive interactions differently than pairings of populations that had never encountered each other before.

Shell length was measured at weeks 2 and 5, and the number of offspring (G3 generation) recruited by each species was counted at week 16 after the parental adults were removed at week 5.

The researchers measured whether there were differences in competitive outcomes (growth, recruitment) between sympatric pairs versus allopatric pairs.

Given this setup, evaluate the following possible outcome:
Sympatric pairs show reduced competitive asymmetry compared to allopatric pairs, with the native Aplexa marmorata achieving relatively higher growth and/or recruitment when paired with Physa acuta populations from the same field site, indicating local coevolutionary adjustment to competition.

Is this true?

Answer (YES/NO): NO